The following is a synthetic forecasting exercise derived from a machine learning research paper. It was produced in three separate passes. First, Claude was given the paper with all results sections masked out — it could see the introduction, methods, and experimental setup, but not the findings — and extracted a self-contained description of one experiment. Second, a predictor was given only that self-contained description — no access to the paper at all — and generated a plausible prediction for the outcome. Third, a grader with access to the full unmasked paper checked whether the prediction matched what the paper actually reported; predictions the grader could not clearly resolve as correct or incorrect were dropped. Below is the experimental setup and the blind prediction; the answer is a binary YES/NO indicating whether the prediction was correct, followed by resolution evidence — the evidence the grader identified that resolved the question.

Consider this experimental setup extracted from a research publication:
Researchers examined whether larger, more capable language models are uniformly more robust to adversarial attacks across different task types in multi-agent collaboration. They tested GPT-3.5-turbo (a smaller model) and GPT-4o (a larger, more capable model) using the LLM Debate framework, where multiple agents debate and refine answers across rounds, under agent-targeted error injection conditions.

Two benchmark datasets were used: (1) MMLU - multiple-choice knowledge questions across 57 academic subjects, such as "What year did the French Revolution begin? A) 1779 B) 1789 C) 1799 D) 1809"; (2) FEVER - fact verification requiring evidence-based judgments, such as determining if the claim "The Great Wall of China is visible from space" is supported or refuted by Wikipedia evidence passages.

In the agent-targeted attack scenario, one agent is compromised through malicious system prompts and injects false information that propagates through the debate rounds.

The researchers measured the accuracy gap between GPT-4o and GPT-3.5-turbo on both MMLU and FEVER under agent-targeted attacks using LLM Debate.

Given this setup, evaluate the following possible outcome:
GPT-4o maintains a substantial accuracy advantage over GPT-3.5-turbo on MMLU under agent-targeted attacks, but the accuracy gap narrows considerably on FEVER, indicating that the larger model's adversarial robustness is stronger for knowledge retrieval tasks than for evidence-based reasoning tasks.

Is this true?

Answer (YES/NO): YES